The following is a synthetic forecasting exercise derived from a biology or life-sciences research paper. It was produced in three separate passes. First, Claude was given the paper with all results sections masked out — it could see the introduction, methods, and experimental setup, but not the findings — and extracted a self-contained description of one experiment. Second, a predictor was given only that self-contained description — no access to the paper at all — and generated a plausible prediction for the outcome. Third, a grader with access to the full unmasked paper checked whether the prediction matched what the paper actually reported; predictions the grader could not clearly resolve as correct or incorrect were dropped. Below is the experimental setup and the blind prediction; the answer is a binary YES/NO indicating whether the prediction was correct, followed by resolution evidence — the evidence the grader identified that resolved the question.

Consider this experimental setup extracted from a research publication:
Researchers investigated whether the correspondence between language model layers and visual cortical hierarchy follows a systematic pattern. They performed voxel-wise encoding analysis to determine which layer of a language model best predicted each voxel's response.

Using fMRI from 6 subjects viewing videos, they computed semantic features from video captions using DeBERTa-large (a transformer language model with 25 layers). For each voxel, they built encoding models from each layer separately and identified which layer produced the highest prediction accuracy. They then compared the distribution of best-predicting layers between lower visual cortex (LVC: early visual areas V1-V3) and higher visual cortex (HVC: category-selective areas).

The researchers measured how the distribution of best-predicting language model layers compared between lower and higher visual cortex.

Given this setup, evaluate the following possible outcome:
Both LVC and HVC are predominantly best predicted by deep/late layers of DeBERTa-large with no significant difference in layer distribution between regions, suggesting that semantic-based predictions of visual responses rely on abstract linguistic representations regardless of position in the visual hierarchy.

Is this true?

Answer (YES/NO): NO